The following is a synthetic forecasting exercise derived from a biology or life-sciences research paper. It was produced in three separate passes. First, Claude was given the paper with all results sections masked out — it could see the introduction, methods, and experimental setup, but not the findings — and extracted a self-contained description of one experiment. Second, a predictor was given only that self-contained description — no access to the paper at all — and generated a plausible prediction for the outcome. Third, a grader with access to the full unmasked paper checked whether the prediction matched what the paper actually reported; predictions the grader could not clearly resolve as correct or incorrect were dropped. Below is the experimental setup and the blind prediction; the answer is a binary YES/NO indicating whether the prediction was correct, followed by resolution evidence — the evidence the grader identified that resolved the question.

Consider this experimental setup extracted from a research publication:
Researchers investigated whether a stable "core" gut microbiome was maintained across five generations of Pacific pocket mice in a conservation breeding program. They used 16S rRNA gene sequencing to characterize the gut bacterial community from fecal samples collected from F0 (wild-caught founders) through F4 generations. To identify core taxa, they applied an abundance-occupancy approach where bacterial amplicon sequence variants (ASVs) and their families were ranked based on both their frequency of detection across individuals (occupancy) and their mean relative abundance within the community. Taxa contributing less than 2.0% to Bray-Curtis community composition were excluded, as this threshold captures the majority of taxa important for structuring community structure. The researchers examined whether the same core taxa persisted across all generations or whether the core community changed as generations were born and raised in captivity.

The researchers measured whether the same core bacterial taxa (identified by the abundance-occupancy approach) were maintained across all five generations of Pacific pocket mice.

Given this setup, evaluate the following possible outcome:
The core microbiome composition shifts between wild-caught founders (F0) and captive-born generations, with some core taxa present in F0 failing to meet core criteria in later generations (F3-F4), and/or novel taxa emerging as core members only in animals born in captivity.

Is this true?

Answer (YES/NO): YES